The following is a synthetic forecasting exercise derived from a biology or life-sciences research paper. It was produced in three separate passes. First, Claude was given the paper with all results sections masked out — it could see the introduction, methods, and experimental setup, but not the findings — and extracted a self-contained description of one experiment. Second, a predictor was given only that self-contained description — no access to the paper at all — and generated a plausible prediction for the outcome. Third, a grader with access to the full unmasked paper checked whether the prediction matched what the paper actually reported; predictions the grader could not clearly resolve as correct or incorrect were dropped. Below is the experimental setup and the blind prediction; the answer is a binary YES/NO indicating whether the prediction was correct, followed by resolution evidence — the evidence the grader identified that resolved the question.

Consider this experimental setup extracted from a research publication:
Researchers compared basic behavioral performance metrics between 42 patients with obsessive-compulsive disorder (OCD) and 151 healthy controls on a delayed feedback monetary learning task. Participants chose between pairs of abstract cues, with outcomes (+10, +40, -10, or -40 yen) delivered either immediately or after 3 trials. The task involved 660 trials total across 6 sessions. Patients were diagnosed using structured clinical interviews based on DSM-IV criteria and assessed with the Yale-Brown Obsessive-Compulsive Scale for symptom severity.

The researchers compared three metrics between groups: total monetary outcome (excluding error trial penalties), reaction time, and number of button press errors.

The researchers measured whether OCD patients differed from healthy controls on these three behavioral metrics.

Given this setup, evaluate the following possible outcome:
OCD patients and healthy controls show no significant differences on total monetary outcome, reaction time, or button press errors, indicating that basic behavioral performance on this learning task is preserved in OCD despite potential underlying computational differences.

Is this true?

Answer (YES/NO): NO